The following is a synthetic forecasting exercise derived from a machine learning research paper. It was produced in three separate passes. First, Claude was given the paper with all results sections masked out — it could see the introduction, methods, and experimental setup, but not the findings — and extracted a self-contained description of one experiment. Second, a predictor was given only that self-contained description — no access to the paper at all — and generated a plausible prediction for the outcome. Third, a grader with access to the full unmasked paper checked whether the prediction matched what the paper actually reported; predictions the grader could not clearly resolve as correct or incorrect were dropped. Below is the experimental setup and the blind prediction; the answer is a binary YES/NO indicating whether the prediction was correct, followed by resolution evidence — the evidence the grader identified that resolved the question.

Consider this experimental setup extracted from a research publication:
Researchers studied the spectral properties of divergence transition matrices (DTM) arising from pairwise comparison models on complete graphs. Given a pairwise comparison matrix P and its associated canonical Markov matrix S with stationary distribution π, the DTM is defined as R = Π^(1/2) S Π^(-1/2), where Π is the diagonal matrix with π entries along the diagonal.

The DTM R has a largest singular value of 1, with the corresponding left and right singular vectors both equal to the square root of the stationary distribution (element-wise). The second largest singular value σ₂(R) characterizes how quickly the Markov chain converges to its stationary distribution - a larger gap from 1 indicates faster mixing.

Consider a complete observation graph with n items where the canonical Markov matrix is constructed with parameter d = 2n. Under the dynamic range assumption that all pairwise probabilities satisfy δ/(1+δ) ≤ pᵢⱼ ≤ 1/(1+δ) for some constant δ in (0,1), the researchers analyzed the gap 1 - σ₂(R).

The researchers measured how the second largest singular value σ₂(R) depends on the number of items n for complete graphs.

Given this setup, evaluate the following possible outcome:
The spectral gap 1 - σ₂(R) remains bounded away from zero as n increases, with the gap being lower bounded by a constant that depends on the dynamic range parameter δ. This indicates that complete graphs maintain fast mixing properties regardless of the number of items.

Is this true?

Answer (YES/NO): YES